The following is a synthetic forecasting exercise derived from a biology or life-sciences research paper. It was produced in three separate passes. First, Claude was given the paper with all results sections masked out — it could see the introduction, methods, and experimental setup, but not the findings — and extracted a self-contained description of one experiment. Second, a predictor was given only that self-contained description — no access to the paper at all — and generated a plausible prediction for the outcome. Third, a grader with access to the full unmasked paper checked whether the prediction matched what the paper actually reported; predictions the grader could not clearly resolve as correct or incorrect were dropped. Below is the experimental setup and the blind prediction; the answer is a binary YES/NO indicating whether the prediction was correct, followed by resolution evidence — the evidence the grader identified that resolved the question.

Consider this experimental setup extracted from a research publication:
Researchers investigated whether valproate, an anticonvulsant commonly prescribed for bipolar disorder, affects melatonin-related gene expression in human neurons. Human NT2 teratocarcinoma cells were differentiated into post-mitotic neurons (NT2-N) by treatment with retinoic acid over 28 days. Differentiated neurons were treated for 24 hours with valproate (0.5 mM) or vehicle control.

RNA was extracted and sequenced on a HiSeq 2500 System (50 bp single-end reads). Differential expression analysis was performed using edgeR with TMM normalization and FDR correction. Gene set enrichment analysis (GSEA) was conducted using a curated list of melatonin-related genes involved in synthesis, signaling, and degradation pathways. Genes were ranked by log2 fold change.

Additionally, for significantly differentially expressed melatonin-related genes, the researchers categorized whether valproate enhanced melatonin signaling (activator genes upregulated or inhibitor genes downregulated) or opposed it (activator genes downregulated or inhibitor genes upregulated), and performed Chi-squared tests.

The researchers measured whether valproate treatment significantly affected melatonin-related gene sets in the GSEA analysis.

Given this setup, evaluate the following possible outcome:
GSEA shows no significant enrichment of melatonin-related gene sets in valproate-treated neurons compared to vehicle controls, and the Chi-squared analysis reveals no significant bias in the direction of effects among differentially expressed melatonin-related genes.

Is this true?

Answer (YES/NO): NO